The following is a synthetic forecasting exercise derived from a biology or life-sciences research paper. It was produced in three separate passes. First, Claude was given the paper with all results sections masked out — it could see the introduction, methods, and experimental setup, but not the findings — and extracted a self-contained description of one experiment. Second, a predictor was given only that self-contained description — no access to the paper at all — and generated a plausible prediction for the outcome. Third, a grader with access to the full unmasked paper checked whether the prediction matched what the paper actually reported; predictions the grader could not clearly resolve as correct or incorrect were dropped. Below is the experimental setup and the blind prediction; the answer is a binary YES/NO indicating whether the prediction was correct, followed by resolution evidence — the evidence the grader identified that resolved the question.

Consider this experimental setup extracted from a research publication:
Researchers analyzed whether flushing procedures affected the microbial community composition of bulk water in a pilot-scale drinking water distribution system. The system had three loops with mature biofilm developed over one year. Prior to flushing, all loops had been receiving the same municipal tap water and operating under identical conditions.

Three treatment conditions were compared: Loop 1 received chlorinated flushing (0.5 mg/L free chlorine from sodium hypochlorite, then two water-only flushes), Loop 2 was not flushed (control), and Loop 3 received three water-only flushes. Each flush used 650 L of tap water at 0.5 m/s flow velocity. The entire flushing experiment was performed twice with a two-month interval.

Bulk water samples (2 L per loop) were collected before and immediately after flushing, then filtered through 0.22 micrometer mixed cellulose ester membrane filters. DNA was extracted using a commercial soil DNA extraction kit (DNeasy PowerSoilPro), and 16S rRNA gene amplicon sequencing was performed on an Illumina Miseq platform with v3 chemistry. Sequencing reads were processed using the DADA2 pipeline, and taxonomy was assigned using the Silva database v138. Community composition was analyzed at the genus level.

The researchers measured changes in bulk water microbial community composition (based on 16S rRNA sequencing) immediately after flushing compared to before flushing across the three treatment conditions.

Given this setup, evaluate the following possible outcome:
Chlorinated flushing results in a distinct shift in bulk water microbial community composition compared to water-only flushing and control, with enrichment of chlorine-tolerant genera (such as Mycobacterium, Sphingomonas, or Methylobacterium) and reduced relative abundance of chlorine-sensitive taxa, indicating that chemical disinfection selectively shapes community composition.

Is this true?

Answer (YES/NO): NO